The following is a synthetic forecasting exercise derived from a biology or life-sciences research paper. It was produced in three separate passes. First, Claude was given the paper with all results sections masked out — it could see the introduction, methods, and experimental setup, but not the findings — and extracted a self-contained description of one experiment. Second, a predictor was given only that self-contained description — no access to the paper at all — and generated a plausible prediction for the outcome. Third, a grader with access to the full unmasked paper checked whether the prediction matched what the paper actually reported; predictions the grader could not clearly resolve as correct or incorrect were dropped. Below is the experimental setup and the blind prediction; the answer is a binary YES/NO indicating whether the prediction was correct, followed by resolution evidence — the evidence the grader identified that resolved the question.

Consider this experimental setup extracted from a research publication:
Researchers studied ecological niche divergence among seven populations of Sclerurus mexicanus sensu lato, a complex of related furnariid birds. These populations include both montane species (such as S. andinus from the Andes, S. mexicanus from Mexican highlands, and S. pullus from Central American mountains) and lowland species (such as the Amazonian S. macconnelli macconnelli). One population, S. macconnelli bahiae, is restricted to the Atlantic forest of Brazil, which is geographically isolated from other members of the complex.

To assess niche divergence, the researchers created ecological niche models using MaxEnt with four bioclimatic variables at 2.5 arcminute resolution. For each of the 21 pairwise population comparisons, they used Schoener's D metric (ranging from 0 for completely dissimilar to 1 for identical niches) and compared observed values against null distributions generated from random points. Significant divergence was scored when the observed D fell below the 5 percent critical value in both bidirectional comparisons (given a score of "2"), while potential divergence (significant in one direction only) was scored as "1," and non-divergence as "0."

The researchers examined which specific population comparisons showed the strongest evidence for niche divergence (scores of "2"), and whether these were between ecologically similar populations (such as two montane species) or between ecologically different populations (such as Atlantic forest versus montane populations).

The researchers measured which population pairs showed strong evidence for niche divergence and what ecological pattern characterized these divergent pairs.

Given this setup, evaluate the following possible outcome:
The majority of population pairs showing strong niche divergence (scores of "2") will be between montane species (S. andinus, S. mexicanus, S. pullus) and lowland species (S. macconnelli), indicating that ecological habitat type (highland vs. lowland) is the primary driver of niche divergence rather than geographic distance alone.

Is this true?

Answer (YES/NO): NO